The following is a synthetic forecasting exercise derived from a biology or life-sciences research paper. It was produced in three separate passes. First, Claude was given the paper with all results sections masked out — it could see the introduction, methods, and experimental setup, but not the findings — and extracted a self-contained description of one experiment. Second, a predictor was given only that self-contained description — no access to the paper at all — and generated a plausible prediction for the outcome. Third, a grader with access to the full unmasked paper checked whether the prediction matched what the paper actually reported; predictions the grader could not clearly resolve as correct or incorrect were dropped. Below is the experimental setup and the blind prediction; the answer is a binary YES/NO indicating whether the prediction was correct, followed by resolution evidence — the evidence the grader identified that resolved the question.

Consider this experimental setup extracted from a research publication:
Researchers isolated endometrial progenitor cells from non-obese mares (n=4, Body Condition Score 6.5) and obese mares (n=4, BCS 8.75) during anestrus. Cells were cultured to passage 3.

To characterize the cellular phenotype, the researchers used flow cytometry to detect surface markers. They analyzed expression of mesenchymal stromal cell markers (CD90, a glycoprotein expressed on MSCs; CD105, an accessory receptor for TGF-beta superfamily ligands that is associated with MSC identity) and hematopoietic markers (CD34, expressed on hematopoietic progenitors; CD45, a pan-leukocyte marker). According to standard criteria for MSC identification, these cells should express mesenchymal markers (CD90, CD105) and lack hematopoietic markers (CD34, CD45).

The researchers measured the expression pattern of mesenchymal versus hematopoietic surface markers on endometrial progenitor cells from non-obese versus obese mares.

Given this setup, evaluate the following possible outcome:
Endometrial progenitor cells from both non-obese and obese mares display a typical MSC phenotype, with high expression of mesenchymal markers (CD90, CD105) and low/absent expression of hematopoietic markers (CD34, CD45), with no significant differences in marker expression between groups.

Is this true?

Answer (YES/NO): NO